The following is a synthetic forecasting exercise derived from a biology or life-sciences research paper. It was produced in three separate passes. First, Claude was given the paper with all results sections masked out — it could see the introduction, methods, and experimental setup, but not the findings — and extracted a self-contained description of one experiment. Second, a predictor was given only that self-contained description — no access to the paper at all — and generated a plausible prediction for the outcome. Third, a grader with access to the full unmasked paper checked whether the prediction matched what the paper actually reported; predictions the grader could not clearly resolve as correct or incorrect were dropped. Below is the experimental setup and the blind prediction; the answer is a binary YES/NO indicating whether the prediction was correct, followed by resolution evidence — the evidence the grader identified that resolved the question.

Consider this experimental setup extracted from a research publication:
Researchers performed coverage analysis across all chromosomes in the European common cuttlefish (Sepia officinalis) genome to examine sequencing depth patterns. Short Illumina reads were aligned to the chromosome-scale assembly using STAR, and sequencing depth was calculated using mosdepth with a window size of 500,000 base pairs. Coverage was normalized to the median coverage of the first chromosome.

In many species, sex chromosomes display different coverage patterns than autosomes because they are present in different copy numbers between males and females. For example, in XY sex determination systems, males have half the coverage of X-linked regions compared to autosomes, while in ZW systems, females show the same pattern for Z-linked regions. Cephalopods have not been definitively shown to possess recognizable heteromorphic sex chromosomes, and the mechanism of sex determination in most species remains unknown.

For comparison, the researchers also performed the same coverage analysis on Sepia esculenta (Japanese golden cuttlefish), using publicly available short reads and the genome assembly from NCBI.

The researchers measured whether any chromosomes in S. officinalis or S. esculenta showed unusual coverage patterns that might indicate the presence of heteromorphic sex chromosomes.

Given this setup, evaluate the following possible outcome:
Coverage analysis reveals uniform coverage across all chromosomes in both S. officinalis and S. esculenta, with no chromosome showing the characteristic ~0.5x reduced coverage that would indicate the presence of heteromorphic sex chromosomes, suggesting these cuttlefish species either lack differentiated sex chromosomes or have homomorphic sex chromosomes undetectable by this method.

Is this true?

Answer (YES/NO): NO